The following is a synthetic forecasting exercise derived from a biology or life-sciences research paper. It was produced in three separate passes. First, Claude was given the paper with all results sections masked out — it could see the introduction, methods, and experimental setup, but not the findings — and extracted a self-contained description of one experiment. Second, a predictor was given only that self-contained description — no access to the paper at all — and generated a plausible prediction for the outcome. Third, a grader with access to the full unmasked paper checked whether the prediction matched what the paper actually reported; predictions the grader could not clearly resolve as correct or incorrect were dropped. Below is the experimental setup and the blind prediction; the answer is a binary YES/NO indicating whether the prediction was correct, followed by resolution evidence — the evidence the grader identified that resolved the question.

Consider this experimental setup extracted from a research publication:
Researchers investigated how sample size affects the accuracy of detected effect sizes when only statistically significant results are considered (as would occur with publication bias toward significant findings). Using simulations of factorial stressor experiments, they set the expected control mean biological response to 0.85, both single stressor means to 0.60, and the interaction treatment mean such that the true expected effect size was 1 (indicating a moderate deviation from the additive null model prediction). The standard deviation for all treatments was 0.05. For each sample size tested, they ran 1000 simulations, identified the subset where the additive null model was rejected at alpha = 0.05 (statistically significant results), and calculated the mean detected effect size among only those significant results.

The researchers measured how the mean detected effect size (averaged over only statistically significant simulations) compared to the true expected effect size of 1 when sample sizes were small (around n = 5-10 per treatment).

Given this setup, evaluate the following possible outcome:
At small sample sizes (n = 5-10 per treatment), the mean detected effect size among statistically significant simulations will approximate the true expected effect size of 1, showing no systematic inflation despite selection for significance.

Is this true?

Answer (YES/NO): NO